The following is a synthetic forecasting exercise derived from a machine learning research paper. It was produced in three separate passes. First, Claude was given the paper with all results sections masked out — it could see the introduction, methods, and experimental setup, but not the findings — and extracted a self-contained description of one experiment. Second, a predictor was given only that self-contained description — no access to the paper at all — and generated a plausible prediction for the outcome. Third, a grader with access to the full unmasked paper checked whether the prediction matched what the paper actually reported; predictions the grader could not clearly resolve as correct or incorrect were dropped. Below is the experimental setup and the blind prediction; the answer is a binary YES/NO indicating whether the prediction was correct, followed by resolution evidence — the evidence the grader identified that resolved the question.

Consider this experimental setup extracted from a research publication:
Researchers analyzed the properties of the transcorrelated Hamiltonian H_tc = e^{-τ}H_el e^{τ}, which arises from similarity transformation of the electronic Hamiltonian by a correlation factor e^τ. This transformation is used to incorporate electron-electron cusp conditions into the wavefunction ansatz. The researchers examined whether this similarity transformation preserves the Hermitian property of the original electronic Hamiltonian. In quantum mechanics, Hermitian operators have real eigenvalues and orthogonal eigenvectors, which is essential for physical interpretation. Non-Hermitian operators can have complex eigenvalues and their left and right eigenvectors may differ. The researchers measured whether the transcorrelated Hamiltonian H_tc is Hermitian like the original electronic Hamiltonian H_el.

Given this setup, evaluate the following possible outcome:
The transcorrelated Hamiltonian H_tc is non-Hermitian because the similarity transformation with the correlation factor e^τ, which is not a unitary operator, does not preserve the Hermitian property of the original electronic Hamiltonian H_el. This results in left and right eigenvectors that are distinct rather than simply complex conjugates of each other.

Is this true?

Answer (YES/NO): YES